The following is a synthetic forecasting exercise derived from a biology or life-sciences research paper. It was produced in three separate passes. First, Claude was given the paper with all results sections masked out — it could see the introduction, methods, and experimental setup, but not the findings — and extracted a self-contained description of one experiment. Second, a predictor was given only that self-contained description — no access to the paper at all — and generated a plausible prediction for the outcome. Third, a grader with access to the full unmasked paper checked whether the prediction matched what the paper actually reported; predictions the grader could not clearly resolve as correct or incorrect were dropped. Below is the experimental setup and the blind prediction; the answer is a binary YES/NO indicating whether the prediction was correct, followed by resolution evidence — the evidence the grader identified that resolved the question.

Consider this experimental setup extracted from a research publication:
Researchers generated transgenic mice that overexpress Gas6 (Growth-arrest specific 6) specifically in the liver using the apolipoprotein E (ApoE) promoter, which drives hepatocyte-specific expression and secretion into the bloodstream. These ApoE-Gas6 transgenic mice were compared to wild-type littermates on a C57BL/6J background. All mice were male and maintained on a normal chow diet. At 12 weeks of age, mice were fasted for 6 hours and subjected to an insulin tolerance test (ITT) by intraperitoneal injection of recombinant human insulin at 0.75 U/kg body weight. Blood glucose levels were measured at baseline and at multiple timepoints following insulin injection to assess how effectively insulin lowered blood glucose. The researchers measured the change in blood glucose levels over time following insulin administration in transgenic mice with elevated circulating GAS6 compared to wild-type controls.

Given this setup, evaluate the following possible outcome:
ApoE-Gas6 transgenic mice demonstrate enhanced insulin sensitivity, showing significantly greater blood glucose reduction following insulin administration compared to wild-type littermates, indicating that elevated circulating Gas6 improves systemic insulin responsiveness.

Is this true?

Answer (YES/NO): NO